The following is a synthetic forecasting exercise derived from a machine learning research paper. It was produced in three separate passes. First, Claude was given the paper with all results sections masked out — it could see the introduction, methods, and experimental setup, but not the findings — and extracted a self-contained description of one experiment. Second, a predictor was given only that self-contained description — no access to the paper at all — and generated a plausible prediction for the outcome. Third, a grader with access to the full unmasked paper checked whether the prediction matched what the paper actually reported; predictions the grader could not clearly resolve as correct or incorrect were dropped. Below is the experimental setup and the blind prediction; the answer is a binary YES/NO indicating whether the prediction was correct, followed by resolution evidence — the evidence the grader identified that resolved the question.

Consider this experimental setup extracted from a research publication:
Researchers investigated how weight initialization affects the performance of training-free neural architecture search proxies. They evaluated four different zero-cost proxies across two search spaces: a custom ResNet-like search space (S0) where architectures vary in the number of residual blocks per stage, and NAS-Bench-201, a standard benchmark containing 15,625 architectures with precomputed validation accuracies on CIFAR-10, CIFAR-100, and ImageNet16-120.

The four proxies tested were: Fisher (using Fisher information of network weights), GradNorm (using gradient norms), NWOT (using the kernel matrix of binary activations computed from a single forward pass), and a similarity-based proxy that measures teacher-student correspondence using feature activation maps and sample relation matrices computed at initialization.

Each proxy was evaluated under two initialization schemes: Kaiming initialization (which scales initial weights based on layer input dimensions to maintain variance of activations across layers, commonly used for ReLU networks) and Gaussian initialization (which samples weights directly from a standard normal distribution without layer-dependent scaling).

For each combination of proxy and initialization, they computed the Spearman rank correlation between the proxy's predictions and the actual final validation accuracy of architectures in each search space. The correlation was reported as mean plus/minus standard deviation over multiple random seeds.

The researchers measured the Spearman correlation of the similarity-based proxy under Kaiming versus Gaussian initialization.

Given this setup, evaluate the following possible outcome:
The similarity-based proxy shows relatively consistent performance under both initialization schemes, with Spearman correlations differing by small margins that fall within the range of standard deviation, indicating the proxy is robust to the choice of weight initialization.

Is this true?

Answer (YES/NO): NO